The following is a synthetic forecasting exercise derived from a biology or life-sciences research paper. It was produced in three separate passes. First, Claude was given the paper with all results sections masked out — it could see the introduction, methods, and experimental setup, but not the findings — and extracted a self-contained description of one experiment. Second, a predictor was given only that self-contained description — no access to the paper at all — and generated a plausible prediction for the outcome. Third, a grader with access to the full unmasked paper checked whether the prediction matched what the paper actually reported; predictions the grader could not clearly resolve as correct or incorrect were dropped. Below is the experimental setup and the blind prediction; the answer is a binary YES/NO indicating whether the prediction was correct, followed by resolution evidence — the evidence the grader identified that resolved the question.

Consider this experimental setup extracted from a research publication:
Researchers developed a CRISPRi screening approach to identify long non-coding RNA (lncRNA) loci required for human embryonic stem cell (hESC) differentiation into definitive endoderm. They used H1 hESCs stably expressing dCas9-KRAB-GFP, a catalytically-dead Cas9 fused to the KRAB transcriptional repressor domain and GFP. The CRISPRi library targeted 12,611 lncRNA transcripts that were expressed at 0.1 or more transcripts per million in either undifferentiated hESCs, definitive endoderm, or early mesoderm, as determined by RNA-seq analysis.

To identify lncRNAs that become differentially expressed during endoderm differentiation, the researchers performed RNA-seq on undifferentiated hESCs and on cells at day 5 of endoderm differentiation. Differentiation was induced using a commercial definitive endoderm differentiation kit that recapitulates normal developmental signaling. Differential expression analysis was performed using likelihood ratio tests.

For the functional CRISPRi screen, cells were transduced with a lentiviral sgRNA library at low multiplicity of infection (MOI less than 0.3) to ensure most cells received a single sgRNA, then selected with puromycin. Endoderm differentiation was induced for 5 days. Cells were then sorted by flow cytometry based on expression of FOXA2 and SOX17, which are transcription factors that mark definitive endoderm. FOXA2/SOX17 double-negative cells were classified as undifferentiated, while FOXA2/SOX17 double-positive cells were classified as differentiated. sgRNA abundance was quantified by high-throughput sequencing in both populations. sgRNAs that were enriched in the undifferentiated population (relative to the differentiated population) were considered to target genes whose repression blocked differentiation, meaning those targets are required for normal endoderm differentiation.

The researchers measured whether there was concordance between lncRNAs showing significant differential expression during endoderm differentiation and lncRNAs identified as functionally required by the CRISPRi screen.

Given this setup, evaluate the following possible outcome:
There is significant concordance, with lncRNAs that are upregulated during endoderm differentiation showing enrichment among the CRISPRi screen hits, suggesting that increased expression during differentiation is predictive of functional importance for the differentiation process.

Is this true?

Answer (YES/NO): NO